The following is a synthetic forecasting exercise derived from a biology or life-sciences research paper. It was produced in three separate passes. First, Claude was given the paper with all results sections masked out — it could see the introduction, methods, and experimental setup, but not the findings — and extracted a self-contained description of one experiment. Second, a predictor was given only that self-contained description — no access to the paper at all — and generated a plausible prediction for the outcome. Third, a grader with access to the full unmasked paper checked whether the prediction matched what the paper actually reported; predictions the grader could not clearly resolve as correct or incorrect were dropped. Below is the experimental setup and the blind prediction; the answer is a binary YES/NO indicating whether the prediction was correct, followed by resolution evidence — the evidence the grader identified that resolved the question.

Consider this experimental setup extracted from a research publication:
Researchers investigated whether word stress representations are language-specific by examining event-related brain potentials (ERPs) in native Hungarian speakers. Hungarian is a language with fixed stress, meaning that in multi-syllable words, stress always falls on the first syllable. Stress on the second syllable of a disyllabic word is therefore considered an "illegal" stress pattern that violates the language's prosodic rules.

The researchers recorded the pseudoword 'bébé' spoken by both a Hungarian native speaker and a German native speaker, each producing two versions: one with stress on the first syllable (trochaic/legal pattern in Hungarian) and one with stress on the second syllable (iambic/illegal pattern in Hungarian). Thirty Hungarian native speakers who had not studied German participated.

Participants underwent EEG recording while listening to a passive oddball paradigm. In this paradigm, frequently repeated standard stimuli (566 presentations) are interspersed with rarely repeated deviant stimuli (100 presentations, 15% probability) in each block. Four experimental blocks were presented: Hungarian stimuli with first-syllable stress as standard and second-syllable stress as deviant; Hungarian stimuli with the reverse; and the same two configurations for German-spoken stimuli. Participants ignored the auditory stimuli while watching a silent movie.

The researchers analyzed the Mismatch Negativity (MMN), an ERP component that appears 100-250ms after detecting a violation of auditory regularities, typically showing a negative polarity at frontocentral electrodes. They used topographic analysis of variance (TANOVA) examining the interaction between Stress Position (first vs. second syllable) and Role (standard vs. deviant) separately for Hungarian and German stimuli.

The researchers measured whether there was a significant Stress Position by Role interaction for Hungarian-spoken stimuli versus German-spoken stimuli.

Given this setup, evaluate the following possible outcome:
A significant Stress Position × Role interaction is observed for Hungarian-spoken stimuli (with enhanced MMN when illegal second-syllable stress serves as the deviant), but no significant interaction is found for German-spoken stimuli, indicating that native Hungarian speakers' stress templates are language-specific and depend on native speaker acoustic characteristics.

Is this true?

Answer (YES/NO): YES